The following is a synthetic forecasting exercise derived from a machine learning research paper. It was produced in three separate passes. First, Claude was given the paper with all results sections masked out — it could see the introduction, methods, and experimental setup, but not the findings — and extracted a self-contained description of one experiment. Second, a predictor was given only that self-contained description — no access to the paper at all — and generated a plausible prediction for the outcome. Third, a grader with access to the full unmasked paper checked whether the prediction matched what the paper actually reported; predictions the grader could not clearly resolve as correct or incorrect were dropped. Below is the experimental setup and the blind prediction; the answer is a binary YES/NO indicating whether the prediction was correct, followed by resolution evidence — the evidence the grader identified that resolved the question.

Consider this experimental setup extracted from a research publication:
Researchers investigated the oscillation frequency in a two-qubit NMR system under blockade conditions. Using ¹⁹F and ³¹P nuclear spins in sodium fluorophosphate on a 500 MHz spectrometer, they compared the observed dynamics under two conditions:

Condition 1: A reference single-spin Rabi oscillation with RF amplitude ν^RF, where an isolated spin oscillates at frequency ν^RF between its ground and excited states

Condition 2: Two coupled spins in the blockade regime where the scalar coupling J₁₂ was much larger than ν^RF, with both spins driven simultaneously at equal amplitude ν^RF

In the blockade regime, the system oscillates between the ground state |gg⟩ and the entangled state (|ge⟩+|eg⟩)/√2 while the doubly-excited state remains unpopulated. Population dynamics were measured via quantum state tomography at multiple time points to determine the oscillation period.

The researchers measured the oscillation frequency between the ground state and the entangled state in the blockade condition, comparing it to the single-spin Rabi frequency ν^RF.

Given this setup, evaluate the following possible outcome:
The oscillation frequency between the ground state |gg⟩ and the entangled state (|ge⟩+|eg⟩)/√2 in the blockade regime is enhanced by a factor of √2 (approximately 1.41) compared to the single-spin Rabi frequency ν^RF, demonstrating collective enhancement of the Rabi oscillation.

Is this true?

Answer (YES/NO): YES